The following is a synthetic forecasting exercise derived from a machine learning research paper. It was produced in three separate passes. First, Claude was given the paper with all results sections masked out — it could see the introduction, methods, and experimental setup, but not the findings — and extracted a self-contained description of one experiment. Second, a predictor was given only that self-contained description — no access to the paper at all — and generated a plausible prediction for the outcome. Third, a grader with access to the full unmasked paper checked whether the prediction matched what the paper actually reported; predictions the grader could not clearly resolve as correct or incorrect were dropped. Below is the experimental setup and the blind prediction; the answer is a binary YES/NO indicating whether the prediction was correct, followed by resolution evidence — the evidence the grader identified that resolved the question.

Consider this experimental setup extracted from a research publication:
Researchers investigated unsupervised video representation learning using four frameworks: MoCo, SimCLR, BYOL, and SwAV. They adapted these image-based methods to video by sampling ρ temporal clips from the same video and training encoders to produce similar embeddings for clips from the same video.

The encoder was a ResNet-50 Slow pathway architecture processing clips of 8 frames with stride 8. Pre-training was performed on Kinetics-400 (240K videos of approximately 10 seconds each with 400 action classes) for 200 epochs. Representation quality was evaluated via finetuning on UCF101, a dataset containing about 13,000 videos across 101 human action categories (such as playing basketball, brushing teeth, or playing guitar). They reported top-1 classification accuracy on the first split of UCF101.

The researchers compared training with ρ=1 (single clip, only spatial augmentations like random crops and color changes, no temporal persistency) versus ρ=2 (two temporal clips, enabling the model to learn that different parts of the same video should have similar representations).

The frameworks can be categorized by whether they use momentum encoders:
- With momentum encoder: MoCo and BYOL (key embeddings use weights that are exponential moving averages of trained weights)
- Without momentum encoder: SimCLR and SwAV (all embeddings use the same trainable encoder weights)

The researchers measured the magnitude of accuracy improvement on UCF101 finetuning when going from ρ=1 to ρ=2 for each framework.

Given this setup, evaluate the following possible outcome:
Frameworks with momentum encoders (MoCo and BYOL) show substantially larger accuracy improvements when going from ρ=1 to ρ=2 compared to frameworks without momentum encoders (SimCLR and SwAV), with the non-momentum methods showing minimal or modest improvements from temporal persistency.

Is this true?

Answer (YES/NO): NO